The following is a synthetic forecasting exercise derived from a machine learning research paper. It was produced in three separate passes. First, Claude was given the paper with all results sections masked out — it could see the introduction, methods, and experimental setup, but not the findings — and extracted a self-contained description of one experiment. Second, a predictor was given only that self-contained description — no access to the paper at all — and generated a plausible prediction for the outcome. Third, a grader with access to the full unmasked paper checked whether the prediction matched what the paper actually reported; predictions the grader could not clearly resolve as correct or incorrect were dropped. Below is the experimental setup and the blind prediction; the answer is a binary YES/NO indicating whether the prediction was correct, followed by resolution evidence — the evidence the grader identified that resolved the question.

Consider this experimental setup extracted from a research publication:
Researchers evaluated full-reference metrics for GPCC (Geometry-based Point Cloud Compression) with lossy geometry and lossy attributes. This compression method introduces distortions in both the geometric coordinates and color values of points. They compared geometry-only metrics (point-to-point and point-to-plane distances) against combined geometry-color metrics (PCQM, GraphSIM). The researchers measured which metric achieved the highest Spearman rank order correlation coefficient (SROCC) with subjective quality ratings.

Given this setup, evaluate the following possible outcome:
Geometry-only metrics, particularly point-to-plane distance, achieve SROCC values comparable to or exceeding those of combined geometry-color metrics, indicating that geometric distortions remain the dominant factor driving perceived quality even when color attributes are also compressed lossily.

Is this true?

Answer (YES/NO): NO